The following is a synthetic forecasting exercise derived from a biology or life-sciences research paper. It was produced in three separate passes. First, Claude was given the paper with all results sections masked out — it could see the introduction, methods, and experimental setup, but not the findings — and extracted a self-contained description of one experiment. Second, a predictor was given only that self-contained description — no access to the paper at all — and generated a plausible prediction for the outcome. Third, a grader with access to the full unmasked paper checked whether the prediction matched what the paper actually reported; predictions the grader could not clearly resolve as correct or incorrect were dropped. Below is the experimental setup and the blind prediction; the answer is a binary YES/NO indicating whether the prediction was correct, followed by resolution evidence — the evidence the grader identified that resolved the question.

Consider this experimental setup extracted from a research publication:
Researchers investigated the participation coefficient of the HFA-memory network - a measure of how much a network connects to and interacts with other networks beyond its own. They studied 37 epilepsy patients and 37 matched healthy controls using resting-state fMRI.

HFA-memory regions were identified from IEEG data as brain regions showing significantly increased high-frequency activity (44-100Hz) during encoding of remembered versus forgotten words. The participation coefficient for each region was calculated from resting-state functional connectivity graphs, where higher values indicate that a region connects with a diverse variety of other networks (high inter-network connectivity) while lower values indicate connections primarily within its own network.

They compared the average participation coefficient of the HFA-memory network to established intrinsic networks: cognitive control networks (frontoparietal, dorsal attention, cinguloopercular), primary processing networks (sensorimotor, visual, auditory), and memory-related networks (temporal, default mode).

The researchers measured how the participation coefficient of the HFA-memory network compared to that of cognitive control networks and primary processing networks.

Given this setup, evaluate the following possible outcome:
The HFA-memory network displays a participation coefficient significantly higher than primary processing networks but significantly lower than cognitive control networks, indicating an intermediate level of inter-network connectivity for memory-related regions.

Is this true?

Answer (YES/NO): YES